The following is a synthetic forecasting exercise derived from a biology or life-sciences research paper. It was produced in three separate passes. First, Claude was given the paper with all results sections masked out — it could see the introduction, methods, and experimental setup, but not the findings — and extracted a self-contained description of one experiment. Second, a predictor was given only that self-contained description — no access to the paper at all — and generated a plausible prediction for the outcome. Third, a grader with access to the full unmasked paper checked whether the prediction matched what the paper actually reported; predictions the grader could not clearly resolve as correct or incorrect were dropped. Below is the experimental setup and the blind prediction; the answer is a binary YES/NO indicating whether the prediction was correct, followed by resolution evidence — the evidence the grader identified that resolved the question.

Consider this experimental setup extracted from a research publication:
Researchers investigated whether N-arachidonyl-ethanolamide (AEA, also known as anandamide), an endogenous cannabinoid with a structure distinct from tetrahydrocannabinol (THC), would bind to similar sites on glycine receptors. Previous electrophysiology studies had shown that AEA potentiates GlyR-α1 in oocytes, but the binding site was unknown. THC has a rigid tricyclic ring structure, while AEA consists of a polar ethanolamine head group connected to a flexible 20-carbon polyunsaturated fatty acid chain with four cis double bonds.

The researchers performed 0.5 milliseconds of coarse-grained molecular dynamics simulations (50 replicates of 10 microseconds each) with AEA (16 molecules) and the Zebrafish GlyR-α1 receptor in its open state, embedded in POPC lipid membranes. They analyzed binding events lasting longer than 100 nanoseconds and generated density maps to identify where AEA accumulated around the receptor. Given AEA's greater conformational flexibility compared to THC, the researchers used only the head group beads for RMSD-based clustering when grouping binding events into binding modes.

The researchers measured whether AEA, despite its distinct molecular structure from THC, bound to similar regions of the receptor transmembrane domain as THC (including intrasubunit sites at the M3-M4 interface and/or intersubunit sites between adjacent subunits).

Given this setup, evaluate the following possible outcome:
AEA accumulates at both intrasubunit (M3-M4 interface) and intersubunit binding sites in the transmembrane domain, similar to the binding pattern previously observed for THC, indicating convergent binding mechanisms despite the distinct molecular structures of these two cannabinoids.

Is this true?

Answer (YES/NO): NO